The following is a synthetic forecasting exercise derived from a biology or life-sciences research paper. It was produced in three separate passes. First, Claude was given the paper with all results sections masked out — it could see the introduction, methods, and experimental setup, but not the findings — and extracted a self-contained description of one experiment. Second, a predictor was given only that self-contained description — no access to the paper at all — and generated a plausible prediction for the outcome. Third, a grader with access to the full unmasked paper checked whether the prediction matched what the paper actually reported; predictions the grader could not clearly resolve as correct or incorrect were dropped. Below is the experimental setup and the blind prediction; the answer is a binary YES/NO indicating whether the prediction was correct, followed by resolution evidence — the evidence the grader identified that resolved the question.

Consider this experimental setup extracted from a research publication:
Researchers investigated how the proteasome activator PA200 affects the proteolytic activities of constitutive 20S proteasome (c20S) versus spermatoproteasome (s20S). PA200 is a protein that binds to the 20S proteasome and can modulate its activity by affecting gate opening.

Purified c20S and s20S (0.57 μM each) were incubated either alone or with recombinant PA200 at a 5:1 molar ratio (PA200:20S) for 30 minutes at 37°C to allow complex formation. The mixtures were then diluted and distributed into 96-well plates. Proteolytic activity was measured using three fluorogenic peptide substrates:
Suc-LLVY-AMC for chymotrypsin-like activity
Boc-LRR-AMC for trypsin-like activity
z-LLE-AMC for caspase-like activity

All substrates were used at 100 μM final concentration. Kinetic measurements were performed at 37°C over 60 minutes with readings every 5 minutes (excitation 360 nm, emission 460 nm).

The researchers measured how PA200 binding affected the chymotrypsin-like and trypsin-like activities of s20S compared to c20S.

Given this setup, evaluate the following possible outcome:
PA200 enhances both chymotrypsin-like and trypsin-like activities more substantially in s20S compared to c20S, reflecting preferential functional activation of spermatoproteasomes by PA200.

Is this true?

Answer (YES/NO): NO